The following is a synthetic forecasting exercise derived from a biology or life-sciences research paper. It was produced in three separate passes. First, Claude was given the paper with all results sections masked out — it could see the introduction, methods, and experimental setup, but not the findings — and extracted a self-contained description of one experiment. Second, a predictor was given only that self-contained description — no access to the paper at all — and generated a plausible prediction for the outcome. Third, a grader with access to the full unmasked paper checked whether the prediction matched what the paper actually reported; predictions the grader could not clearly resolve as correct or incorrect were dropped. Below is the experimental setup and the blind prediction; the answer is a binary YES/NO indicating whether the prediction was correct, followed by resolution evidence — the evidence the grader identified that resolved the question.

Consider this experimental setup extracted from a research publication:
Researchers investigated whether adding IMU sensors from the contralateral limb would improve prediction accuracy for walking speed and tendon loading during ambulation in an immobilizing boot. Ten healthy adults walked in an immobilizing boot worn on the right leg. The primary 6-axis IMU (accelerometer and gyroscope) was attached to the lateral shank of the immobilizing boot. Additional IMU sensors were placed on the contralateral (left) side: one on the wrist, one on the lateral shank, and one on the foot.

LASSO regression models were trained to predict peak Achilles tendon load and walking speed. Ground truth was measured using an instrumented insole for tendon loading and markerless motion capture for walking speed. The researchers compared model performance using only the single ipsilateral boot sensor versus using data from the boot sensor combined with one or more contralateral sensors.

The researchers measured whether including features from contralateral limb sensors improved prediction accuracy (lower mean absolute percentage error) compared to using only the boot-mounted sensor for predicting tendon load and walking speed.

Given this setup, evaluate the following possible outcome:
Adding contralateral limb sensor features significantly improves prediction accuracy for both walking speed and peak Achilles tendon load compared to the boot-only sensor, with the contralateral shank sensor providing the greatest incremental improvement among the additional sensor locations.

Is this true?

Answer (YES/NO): NO